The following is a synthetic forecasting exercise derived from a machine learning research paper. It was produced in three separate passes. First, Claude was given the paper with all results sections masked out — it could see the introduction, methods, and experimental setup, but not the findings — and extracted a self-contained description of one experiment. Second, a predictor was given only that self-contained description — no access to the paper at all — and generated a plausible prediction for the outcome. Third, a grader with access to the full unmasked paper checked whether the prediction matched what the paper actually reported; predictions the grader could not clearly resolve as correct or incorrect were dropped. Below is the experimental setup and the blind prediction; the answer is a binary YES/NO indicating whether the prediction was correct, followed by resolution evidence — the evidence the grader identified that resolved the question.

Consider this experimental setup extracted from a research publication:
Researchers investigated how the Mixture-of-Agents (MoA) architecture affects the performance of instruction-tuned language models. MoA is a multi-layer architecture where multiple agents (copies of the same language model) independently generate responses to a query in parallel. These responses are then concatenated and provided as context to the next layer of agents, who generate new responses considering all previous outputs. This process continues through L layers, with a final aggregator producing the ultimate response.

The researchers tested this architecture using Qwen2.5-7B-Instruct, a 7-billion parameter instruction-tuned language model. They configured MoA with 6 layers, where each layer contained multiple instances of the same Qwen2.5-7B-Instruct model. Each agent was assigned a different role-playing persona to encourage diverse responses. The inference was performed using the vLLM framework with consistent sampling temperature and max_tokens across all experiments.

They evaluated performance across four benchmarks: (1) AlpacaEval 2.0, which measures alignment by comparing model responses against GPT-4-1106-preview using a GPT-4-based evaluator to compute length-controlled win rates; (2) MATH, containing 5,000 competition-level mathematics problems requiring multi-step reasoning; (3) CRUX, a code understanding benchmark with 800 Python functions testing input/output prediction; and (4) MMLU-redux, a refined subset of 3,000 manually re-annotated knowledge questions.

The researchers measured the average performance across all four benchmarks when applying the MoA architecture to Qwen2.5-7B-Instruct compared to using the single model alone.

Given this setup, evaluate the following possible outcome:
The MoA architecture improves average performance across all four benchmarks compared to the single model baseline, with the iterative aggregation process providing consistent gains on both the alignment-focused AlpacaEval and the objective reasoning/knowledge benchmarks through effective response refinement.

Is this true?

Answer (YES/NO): NO